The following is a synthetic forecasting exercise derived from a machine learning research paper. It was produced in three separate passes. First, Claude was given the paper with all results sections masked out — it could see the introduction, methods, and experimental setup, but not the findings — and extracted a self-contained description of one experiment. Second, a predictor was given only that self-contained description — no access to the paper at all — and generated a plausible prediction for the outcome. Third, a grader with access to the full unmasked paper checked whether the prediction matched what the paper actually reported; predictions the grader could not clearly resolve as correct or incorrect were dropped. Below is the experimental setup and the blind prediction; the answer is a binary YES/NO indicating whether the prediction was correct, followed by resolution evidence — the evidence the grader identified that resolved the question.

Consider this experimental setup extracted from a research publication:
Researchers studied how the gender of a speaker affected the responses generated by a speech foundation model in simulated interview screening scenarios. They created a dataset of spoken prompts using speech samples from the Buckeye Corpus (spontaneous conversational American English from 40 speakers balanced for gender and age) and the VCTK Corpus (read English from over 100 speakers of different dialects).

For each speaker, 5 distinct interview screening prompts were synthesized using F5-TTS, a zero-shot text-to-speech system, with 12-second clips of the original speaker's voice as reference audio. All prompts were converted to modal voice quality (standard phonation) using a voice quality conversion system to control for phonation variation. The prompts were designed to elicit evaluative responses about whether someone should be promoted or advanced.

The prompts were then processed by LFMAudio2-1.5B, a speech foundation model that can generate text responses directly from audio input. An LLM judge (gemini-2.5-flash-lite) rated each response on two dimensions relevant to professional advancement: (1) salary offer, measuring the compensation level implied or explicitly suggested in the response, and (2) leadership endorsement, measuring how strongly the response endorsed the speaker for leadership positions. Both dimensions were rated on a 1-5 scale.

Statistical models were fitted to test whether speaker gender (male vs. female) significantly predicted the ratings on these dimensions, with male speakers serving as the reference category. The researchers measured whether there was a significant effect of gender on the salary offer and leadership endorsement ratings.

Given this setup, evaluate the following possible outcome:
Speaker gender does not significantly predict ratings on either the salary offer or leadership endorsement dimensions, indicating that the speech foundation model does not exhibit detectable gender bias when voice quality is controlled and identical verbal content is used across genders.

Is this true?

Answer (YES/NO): NO